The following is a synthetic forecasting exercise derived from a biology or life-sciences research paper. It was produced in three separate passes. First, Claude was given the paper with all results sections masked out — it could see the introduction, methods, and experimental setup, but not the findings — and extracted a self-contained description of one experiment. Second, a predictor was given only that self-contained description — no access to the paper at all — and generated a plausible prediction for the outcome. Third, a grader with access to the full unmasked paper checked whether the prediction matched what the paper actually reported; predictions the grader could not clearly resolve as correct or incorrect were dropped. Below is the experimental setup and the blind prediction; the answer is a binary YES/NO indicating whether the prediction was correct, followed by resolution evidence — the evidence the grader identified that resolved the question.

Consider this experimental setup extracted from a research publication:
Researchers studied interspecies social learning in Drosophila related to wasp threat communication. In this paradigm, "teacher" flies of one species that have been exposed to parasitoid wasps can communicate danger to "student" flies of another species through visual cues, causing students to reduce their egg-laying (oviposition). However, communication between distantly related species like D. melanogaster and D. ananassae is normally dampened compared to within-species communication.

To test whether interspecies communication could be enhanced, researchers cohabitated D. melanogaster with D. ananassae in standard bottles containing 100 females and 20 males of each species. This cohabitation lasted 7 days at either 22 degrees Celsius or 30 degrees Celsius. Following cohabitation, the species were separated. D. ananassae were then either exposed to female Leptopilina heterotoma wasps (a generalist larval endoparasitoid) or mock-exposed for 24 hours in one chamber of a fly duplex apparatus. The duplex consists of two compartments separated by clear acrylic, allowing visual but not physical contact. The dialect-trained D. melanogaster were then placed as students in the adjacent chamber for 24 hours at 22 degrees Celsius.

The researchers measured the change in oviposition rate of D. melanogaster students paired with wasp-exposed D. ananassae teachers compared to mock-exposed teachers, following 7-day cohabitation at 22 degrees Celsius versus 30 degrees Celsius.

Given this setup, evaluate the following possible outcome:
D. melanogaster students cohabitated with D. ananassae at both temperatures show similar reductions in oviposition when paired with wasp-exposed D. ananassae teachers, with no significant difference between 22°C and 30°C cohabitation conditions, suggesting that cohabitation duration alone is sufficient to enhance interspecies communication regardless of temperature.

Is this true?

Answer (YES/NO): YES